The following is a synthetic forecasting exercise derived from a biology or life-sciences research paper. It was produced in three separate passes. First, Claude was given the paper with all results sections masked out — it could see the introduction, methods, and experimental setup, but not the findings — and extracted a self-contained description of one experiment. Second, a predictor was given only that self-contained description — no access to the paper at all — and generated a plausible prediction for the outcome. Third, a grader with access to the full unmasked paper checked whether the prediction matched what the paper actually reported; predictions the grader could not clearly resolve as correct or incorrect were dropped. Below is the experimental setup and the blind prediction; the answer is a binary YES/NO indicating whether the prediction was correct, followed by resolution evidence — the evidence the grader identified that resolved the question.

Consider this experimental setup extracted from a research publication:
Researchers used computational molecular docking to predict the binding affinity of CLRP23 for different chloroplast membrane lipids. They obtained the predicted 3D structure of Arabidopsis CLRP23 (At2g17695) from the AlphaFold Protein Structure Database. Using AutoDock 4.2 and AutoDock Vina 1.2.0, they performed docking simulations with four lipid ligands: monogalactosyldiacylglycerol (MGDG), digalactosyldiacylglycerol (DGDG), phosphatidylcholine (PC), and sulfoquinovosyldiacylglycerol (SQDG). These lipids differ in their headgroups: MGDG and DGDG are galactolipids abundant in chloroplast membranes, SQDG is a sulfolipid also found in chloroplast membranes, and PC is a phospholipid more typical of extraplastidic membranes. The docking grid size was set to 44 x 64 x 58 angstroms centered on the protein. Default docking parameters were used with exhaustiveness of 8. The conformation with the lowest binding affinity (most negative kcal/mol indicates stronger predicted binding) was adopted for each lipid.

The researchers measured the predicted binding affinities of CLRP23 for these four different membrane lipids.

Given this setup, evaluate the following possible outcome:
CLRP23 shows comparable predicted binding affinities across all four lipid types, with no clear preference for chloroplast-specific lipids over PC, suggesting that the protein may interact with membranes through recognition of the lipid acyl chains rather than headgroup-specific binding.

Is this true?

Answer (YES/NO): NO